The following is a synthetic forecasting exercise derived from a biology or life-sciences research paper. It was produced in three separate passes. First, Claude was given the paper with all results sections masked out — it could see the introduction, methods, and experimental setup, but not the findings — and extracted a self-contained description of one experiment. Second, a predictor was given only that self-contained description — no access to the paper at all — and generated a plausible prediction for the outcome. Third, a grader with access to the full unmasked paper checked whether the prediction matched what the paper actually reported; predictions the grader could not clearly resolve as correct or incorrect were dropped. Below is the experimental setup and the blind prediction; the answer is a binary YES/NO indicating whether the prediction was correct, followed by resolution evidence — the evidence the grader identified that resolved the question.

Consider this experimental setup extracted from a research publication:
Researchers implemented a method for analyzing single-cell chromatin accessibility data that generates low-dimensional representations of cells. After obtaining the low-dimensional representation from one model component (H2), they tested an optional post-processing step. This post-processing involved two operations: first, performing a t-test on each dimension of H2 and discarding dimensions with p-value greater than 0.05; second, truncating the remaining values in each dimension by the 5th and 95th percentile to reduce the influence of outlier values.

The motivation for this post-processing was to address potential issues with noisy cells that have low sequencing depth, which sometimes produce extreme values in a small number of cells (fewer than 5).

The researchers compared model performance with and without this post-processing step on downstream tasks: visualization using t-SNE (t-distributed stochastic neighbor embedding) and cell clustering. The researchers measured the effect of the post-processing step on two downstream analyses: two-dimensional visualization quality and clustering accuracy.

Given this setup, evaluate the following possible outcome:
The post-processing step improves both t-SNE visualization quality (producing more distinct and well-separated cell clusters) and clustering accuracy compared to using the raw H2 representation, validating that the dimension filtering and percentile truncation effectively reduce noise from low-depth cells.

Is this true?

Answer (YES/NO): NO